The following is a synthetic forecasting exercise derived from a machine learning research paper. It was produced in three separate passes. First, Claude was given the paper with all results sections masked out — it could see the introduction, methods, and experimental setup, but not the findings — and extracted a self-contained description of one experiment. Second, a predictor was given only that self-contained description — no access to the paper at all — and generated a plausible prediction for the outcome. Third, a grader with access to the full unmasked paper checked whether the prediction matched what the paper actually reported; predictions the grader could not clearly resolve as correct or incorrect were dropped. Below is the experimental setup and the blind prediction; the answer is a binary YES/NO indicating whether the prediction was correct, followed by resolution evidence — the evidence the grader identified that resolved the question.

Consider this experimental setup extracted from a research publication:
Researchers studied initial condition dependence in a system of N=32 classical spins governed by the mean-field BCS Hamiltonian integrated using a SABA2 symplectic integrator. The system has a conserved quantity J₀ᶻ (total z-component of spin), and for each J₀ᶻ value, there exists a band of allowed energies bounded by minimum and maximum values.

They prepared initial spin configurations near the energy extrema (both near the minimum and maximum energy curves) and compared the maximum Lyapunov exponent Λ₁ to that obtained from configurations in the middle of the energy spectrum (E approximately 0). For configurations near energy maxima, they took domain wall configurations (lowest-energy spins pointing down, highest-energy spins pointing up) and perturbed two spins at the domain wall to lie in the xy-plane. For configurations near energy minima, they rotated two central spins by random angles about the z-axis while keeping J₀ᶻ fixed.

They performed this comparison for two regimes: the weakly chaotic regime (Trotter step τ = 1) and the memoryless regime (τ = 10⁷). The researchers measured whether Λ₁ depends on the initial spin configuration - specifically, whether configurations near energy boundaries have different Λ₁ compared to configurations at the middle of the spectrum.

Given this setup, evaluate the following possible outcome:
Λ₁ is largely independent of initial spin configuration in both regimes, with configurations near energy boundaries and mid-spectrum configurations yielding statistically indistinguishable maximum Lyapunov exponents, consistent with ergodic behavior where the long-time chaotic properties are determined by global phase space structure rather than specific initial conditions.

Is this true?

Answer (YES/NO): NO